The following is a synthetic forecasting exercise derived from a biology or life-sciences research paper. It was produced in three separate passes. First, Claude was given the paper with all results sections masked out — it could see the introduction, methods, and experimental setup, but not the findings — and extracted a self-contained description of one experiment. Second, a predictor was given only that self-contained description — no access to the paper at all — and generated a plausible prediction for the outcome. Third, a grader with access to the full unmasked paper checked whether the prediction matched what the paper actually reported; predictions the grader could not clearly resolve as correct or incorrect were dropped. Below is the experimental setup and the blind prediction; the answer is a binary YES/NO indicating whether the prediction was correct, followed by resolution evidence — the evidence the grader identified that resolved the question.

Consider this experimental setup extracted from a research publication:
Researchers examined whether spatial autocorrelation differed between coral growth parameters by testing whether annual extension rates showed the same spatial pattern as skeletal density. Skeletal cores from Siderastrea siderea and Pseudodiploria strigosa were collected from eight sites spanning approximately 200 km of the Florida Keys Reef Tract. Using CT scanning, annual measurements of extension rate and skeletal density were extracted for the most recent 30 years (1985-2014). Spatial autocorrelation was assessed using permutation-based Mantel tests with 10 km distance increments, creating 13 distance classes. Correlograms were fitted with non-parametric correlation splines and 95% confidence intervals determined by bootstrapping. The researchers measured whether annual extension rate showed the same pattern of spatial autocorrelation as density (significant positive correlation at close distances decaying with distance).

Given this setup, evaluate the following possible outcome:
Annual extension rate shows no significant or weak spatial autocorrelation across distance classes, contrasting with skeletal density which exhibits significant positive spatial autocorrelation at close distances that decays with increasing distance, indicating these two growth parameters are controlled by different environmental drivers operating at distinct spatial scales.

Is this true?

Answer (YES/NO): NO